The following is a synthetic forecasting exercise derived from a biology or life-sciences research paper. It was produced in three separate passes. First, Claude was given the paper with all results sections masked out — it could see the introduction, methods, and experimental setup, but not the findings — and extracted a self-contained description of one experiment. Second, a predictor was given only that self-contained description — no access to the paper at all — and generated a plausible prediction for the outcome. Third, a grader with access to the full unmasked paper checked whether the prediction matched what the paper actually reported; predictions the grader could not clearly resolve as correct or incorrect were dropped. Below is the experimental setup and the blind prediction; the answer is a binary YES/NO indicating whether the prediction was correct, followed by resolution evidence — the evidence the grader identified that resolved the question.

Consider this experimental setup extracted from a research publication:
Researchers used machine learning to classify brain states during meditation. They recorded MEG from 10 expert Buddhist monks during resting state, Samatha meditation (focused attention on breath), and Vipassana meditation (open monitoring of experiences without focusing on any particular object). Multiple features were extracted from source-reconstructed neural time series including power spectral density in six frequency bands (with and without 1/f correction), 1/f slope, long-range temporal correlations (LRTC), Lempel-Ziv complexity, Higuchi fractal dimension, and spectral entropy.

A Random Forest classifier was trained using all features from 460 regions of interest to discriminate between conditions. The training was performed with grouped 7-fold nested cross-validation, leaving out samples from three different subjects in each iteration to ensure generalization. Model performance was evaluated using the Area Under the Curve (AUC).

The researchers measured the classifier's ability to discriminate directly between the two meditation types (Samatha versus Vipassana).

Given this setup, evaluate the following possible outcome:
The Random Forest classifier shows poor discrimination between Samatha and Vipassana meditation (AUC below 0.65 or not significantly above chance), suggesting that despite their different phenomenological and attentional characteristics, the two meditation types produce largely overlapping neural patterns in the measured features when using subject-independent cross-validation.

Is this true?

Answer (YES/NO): YES